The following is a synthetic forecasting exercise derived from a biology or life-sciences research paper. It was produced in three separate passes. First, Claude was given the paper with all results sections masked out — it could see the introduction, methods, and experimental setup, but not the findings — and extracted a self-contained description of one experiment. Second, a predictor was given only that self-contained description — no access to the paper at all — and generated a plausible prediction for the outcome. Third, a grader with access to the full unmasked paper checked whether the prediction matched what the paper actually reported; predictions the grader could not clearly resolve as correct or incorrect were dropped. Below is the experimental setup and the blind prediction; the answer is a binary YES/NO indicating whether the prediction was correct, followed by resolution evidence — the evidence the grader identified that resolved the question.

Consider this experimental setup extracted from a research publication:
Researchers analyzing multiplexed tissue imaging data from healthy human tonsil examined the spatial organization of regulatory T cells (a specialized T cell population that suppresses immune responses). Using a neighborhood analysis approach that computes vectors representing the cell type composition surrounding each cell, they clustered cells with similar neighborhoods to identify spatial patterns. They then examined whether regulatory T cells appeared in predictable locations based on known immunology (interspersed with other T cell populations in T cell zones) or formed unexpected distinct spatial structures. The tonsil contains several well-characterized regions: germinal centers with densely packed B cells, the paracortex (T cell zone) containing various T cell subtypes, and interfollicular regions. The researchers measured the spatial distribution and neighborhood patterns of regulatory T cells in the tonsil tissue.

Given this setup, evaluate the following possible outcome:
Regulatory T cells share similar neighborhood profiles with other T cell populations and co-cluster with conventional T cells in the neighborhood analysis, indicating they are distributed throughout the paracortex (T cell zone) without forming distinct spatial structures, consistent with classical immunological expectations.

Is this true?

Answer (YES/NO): NO